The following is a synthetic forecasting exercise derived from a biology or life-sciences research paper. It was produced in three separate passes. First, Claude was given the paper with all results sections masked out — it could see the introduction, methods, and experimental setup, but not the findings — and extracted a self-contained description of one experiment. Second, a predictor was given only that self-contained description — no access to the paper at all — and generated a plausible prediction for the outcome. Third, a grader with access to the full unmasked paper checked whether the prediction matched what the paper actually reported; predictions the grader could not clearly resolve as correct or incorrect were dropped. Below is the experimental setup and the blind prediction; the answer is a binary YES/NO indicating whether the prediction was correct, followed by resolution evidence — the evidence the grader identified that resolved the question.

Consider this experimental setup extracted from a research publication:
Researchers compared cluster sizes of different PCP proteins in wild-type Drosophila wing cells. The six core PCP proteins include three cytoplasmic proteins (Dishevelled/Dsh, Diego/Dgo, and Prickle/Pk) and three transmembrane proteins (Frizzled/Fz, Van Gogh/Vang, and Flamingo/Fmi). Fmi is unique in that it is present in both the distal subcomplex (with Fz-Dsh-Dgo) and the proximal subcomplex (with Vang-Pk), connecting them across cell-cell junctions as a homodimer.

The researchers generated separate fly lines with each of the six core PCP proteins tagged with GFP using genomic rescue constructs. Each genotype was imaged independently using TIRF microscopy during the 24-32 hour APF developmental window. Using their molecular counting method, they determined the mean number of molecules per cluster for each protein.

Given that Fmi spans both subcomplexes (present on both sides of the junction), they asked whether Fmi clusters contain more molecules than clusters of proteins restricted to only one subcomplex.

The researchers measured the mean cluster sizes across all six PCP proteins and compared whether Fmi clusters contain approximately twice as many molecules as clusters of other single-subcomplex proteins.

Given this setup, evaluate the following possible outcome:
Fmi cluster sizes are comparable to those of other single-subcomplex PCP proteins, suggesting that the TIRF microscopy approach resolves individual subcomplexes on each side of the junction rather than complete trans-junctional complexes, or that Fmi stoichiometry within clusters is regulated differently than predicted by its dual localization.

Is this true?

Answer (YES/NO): NO